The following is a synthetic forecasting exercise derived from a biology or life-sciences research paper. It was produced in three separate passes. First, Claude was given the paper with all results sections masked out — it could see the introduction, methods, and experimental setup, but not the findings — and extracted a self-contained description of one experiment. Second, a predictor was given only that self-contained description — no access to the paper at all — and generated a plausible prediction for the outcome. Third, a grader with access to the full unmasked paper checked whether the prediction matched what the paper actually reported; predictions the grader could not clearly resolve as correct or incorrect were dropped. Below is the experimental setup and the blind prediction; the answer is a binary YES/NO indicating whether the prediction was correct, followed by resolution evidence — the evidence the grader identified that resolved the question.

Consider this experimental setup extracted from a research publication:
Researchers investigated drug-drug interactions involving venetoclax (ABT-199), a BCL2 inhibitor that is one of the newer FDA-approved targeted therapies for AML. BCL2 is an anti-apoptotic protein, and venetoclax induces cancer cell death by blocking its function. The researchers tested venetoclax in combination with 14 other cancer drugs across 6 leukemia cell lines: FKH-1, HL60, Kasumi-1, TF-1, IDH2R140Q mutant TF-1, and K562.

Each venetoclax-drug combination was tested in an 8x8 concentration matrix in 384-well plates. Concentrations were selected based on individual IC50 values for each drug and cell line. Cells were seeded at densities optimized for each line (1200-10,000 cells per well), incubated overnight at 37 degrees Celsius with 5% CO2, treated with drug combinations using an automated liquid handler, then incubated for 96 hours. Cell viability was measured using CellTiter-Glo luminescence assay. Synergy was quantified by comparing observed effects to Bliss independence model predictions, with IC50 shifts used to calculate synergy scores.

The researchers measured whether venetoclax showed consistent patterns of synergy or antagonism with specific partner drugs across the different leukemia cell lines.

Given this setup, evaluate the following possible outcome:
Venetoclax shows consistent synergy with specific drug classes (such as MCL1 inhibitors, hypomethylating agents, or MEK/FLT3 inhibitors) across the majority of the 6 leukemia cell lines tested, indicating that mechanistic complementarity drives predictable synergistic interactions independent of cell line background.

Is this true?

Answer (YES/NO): NO